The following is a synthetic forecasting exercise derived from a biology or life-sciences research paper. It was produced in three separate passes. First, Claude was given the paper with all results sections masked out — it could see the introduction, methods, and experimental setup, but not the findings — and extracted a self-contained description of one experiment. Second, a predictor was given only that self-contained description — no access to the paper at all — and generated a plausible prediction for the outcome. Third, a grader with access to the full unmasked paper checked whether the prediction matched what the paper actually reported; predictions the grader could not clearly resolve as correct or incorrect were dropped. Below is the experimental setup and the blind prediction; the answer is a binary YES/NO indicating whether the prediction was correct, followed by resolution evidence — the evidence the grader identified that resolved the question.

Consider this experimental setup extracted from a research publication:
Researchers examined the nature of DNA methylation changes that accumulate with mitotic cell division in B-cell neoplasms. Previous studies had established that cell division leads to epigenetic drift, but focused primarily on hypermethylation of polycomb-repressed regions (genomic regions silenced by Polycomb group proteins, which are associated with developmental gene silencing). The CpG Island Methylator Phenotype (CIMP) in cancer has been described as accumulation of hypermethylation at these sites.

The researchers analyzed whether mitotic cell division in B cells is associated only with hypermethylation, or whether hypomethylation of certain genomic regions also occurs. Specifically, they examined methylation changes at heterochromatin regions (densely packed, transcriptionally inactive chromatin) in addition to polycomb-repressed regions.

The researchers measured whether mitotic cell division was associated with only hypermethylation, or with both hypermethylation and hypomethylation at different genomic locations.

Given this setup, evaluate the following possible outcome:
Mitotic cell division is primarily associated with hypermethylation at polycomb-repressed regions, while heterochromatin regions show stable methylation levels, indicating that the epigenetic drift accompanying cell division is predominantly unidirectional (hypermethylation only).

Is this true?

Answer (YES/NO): NO